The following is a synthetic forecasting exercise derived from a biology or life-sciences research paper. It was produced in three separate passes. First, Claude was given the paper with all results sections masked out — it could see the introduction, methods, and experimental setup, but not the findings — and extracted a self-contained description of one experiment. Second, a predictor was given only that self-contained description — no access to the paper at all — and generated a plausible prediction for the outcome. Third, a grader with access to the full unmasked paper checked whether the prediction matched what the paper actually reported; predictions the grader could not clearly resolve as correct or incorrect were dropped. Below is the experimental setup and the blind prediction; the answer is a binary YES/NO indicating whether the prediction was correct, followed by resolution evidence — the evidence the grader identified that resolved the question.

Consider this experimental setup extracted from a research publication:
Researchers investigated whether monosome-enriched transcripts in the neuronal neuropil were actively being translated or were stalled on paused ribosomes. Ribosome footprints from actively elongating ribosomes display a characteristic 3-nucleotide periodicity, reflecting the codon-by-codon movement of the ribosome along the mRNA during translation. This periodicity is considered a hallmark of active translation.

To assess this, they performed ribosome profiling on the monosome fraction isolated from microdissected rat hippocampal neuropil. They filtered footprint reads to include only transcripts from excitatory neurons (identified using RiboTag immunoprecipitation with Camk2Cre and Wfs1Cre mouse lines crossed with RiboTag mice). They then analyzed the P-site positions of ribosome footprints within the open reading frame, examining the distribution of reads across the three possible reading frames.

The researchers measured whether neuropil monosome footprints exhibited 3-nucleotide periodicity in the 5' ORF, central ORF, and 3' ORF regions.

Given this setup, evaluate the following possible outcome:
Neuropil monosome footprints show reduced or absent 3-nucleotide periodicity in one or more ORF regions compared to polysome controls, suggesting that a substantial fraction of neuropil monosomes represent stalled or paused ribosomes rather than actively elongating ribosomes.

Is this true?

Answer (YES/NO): NO